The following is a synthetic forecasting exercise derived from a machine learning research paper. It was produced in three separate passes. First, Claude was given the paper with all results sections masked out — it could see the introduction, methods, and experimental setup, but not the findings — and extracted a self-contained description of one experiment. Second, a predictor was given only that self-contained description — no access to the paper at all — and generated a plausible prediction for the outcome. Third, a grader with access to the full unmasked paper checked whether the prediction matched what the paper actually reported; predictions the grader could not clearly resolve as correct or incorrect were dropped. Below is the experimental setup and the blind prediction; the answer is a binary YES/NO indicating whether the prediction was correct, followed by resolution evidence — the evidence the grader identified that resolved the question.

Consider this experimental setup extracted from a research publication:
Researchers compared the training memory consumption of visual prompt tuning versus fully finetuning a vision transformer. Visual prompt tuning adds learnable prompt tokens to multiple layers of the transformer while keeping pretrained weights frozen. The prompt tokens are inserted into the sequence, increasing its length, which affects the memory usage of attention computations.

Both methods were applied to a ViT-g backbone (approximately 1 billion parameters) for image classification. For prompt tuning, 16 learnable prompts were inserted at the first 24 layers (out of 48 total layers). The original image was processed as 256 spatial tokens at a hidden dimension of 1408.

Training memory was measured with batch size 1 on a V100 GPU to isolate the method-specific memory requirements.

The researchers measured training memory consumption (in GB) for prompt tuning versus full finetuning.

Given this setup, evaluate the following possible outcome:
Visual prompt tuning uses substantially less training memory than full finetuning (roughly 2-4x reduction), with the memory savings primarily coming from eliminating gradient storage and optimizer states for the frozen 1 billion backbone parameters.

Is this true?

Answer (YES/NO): NO